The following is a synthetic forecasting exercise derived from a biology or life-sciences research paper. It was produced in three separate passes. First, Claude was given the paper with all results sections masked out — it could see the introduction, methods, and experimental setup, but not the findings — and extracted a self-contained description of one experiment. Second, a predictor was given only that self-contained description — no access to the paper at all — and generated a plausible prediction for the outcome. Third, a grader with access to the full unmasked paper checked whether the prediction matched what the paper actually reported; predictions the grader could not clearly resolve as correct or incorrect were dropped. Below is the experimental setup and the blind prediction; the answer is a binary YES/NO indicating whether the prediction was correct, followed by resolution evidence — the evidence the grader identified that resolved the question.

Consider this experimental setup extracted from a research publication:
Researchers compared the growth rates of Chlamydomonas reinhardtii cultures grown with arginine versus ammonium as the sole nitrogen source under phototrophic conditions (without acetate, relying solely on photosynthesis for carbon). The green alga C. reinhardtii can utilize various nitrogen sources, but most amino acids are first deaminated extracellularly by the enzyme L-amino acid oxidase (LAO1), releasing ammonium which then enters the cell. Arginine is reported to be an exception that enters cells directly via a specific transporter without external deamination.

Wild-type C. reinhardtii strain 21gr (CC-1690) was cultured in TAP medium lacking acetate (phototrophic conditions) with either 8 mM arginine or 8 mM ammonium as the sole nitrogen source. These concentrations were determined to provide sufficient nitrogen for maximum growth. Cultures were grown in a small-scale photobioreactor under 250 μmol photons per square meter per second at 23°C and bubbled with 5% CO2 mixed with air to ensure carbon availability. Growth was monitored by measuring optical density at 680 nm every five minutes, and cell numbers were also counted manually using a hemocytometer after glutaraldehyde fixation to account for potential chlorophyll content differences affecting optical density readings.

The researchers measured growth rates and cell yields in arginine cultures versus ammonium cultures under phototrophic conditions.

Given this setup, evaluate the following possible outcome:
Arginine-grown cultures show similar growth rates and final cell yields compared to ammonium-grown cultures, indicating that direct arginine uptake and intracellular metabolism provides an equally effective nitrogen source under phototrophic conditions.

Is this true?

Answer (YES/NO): NO